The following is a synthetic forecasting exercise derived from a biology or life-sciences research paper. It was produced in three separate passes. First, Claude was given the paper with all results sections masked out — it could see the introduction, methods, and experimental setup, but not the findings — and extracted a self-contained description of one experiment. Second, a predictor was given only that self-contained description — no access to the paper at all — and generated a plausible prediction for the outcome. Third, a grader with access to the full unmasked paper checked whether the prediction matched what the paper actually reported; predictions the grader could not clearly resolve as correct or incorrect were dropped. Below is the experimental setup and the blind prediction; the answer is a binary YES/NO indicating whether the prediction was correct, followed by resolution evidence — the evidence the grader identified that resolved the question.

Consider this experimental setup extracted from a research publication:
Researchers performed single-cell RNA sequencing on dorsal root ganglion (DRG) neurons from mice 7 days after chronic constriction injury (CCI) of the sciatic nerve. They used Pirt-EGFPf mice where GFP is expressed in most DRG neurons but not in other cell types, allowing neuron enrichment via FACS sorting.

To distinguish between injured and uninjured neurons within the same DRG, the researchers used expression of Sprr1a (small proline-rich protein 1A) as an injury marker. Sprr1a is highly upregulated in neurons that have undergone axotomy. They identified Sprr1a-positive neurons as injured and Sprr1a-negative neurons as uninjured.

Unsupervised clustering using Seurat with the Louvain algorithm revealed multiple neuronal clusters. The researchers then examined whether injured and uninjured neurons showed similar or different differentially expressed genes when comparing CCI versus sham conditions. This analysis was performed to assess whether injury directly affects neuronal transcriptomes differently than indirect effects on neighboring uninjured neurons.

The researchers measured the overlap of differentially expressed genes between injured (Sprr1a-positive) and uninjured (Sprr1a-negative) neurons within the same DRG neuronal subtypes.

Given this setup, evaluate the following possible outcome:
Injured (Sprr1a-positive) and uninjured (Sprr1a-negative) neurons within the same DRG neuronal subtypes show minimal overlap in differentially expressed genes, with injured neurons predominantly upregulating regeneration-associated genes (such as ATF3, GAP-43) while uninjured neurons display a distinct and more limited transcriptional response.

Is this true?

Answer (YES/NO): NO